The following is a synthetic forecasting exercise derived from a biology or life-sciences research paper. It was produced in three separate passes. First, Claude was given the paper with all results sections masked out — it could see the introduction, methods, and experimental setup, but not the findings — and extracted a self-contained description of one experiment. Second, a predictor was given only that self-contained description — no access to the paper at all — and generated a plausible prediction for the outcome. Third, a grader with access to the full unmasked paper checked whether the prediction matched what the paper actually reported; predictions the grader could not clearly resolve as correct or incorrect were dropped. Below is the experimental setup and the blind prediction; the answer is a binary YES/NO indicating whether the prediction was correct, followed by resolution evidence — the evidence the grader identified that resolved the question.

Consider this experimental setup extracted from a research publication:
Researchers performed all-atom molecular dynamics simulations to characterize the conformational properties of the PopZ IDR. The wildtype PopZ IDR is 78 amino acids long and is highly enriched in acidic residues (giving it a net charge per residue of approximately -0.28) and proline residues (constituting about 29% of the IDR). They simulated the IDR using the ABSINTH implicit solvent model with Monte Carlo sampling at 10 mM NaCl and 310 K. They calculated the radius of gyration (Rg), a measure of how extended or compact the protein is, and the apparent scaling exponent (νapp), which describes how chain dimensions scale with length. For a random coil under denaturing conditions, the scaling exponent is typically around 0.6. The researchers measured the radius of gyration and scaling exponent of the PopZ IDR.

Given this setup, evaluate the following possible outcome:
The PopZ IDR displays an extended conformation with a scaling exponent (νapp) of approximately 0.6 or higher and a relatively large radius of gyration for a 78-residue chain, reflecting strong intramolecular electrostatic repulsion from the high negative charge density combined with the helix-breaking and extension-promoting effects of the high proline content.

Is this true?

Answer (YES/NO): YES